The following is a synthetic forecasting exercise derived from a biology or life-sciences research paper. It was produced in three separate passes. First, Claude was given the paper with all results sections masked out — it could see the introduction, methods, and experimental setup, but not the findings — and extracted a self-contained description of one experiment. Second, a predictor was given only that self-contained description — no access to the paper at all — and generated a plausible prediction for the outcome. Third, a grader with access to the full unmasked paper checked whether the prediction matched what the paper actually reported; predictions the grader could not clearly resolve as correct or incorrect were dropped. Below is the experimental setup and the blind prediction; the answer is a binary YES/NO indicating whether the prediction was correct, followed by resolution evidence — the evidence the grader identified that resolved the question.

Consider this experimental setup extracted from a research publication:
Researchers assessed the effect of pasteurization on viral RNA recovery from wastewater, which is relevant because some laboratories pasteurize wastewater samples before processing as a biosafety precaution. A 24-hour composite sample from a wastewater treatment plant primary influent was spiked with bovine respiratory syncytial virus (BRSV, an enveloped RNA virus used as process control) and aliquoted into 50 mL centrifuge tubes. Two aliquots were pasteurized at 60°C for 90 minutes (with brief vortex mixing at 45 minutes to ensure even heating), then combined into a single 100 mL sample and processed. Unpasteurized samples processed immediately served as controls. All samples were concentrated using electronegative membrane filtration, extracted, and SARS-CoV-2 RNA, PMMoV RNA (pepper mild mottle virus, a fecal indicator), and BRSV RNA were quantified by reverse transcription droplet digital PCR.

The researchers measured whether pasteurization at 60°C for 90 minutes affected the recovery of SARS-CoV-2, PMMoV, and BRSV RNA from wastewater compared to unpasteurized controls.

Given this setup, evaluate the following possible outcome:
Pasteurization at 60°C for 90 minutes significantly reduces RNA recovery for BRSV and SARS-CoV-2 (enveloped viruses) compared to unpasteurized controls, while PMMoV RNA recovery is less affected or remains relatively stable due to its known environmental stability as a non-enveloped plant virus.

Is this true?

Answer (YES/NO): NO